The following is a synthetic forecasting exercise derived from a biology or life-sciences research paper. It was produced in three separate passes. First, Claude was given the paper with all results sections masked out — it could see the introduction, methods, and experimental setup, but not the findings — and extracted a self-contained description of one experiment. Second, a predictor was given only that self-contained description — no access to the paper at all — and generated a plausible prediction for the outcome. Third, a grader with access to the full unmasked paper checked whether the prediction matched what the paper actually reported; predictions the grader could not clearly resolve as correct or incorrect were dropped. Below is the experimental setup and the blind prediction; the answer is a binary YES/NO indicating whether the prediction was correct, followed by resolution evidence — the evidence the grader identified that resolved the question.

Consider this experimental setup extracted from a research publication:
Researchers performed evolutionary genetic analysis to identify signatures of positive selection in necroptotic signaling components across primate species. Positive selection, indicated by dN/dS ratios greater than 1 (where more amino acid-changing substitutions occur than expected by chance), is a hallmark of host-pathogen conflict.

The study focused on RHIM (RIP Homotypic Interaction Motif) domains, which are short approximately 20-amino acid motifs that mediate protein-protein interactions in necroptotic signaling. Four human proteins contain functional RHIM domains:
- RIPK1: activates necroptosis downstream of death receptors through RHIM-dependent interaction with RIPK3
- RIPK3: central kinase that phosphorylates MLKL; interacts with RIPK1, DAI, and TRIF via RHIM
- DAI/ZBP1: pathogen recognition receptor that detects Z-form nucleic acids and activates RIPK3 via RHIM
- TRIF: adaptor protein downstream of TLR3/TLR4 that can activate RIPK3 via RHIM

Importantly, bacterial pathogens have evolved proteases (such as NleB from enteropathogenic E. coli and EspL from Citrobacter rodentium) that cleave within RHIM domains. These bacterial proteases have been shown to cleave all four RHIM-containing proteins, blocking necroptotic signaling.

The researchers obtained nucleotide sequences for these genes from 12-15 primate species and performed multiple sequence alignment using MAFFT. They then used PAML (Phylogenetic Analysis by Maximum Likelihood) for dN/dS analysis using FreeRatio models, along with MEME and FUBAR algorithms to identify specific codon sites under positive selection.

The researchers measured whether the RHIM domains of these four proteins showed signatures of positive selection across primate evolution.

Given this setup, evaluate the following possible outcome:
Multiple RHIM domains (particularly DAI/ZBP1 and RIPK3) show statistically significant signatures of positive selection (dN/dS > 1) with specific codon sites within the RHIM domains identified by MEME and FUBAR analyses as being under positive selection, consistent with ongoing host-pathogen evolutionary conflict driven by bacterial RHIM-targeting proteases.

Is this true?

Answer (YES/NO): NO